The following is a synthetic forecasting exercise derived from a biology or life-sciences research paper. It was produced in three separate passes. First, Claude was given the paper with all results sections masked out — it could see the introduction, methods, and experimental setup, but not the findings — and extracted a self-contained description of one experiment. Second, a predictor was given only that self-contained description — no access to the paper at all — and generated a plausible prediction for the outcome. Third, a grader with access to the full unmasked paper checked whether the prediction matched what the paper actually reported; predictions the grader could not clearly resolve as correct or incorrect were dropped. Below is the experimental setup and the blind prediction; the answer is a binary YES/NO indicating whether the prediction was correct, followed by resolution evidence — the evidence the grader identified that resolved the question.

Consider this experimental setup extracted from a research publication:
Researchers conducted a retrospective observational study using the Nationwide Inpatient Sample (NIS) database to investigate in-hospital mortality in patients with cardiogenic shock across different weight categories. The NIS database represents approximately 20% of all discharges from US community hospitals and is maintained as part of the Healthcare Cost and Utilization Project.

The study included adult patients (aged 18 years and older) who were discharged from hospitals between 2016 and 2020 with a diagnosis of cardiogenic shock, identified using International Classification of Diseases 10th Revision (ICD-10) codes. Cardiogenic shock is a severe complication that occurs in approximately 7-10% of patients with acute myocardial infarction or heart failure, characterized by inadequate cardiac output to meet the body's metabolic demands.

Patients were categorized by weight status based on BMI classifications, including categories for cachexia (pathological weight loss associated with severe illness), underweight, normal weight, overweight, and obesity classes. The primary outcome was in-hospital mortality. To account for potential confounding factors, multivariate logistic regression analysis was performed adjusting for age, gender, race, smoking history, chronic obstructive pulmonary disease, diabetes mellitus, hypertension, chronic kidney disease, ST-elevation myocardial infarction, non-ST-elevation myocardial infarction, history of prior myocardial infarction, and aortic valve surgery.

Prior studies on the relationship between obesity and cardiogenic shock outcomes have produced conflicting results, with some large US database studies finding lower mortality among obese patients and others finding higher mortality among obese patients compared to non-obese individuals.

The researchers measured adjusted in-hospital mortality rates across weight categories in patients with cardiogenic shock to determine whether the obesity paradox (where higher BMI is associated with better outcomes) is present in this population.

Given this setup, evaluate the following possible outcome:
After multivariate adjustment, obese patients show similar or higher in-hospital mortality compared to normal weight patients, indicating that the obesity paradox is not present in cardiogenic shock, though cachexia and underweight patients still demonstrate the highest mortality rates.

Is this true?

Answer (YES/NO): NO